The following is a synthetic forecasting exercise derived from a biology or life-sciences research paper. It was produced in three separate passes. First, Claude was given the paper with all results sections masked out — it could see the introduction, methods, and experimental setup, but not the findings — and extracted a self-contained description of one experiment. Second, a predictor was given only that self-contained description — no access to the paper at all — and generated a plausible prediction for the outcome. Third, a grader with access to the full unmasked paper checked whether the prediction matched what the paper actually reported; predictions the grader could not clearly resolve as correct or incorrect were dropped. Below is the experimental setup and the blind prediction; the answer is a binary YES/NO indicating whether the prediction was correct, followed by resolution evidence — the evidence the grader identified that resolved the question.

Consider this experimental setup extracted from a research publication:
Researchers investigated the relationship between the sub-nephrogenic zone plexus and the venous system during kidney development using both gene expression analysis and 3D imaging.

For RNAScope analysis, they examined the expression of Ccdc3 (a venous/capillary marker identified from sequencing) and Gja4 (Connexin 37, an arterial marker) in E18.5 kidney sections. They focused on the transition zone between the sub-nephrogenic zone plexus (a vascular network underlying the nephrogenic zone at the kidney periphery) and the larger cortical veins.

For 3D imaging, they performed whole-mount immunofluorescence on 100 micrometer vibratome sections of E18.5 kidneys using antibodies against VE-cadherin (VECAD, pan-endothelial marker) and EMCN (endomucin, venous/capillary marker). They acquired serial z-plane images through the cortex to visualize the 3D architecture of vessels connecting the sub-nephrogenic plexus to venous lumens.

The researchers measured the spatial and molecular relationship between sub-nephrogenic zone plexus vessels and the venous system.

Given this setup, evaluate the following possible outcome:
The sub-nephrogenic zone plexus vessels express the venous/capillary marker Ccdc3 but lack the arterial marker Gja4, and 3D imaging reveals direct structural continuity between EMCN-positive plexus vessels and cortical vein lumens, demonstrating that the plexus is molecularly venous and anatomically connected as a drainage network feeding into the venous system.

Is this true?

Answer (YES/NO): YES